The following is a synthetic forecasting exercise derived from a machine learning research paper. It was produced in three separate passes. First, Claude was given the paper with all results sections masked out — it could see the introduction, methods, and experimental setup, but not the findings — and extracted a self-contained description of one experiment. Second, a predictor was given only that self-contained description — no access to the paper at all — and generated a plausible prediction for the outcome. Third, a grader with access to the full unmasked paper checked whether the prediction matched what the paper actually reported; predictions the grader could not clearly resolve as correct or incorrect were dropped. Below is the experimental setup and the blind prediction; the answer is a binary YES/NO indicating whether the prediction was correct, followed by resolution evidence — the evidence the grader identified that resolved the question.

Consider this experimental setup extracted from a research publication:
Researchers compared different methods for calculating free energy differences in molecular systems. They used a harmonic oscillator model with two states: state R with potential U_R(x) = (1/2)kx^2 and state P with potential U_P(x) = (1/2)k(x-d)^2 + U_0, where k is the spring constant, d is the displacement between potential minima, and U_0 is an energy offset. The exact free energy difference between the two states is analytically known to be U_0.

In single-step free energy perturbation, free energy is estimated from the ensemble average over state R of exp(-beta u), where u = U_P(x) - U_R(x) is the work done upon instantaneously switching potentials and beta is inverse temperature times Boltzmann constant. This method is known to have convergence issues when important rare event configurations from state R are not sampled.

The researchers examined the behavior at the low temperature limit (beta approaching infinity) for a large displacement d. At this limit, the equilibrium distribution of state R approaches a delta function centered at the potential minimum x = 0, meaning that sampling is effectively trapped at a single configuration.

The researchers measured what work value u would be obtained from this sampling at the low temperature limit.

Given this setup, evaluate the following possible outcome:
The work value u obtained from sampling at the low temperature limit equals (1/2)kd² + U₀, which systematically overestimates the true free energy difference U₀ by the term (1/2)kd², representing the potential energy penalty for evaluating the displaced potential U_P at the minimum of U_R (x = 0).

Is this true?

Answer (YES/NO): YES